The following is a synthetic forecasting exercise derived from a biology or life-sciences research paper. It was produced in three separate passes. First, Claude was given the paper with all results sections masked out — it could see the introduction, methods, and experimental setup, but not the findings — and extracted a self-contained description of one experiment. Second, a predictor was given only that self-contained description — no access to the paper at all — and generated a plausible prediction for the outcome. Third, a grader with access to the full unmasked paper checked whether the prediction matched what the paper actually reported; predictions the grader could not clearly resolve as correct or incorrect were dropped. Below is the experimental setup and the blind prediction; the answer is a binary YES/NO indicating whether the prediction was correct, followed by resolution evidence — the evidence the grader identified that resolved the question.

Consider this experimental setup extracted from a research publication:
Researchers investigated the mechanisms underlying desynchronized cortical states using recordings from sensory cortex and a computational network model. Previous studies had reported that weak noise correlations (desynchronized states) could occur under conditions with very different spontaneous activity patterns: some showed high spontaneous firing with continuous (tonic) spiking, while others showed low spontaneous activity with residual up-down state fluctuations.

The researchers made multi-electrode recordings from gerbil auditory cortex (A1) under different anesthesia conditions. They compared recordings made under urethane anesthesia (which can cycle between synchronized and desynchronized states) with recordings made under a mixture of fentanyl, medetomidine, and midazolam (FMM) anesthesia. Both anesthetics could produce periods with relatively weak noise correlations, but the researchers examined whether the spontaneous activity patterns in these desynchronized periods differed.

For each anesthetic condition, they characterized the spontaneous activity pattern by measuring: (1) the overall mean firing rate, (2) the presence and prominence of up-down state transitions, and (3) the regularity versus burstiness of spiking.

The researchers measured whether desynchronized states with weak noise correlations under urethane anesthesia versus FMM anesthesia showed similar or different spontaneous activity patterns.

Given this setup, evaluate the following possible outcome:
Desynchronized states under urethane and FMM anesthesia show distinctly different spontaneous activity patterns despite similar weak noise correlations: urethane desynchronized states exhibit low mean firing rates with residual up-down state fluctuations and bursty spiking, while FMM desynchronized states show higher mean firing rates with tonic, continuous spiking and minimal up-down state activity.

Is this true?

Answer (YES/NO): NO